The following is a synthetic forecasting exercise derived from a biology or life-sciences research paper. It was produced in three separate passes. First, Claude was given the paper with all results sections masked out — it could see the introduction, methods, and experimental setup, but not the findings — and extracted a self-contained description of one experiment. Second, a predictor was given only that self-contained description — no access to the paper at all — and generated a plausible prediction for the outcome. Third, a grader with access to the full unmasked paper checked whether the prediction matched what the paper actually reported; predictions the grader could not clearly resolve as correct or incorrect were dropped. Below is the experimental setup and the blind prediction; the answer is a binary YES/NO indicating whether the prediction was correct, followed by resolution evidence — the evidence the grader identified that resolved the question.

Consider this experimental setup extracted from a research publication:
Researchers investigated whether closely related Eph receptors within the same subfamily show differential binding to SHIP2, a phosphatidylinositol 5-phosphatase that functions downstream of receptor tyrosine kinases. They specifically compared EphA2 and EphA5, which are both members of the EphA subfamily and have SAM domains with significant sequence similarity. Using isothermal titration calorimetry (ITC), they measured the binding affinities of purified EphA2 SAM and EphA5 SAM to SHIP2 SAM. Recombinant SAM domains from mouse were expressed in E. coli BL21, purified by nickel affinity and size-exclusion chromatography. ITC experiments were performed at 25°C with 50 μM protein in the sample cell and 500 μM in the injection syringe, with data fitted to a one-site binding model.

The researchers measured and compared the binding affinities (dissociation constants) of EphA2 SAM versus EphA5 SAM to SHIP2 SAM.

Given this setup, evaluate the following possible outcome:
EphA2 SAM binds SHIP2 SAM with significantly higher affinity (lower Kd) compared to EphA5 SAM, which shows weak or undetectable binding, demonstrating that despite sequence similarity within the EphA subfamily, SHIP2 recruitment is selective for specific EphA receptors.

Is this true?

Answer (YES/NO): YES